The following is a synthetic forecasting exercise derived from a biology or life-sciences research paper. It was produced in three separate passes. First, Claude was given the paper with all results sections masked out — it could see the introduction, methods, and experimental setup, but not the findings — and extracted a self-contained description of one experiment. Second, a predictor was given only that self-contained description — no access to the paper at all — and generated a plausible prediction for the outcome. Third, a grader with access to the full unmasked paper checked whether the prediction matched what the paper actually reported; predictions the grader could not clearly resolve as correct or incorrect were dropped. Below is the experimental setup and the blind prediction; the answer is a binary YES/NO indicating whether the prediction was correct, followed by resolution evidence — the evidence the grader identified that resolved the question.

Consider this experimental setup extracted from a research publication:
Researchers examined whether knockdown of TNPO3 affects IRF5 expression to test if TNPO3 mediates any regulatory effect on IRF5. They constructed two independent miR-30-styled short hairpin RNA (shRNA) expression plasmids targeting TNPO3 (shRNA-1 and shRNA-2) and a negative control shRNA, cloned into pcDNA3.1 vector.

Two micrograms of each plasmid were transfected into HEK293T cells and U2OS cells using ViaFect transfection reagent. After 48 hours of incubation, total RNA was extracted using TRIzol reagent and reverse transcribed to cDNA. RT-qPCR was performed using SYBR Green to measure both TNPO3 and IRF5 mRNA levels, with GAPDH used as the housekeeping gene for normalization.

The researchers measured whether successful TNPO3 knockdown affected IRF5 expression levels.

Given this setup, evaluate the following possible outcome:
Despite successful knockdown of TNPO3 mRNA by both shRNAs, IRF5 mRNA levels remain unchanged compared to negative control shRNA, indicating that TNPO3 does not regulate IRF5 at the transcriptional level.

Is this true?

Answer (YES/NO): YES